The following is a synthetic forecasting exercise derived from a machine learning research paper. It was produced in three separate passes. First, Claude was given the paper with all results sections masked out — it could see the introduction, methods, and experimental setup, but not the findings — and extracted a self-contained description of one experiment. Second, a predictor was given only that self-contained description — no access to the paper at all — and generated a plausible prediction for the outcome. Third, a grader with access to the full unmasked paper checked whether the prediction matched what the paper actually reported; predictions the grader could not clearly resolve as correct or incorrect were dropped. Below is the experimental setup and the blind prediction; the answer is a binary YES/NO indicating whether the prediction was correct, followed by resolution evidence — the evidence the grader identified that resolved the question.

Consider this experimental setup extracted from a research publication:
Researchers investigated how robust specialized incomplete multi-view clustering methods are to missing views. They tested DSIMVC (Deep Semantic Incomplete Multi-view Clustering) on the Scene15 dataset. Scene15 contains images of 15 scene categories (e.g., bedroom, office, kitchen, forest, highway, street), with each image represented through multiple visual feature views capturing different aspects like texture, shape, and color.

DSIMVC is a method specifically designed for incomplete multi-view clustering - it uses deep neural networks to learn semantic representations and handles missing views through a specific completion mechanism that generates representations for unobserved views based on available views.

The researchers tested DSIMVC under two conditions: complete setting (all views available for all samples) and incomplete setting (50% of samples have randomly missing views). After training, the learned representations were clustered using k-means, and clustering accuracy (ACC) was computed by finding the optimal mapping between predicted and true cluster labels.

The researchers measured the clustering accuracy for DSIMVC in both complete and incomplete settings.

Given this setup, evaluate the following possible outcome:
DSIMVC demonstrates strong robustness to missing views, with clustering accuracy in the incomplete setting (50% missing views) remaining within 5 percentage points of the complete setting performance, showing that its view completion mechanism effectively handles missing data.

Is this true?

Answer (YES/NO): NO